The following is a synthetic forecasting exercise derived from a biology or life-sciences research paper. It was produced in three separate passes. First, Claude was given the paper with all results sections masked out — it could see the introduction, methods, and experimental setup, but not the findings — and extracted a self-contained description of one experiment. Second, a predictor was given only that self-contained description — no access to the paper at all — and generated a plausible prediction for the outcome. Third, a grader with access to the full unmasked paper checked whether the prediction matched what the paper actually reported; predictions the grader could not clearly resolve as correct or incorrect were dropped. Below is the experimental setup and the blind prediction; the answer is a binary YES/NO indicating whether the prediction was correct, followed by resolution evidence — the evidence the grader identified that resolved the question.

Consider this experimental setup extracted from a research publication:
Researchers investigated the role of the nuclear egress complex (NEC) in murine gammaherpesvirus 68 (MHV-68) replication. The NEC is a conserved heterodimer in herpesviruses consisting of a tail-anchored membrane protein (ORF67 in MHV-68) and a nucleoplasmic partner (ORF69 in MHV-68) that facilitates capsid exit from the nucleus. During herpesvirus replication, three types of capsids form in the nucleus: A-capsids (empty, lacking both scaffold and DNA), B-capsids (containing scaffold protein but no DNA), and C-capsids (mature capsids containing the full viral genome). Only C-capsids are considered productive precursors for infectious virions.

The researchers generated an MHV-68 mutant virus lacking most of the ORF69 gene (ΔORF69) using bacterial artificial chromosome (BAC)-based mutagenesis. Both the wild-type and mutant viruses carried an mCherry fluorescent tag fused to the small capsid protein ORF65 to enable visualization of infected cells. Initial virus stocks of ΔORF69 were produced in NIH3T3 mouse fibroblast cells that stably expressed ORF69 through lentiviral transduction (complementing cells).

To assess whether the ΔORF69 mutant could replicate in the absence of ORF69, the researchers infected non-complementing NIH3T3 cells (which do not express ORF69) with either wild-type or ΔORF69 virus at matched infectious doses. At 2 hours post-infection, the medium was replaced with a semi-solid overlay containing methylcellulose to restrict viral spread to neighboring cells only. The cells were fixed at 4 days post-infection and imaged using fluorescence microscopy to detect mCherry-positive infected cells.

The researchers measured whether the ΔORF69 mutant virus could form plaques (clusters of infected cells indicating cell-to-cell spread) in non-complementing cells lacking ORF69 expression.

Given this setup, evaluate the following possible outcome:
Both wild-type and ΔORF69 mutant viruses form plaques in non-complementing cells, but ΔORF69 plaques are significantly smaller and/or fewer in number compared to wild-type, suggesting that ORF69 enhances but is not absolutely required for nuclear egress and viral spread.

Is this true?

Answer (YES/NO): YES